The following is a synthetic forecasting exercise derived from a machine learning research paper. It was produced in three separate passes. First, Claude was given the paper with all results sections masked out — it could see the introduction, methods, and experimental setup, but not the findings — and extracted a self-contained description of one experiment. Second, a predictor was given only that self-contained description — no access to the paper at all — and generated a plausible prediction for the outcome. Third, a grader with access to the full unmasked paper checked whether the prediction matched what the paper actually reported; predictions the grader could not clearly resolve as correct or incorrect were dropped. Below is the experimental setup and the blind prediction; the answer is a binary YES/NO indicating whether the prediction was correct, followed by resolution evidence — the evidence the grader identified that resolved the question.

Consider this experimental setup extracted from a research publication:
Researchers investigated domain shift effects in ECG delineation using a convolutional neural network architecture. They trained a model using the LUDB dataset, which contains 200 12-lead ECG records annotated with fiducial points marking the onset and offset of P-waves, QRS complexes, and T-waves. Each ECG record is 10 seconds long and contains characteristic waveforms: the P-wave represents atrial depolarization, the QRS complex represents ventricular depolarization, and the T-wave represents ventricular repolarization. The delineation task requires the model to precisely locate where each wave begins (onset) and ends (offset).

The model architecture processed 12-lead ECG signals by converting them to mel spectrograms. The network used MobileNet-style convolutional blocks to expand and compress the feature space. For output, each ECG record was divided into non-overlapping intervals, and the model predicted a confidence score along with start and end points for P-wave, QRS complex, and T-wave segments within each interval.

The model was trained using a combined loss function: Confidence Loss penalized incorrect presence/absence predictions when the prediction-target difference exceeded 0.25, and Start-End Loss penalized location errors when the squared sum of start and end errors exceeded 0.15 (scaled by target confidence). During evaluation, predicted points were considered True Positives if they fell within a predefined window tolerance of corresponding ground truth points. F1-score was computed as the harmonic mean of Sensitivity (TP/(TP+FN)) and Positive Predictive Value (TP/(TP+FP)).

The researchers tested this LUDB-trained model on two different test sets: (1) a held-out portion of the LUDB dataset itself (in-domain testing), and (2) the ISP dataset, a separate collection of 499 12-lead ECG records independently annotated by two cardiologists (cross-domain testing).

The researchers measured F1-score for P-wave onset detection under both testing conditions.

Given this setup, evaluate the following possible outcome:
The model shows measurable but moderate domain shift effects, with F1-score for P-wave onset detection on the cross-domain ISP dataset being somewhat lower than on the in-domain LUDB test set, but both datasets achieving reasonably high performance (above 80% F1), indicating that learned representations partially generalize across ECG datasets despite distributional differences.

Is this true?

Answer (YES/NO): YES